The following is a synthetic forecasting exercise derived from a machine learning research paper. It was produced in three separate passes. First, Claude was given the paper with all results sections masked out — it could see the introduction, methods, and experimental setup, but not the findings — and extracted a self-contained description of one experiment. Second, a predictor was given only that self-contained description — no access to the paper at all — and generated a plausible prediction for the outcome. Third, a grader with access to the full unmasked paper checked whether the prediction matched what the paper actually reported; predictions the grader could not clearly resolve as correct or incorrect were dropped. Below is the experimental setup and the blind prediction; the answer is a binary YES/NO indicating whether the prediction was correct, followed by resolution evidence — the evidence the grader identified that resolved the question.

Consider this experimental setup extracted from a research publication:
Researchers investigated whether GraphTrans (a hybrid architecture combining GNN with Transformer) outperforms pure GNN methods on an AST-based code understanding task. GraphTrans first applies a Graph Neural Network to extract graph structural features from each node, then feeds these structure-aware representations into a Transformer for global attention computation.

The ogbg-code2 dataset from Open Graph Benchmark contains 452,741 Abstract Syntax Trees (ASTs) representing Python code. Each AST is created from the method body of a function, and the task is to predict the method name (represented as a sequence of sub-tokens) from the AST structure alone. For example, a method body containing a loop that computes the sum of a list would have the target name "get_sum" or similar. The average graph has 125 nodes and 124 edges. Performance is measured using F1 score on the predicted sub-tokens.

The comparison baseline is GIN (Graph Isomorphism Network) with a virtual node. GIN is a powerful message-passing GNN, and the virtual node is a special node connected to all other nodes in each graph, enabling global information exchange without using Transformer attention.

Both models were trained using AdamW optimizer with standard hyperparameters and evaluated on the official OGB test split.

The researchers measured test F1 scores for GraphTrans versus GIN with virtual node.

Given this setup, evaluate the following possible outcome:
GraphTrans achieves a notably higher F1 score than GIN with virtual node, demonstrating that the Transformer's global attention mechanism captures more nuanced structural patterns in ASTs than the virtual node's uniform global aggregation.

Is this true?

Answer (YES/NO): YES